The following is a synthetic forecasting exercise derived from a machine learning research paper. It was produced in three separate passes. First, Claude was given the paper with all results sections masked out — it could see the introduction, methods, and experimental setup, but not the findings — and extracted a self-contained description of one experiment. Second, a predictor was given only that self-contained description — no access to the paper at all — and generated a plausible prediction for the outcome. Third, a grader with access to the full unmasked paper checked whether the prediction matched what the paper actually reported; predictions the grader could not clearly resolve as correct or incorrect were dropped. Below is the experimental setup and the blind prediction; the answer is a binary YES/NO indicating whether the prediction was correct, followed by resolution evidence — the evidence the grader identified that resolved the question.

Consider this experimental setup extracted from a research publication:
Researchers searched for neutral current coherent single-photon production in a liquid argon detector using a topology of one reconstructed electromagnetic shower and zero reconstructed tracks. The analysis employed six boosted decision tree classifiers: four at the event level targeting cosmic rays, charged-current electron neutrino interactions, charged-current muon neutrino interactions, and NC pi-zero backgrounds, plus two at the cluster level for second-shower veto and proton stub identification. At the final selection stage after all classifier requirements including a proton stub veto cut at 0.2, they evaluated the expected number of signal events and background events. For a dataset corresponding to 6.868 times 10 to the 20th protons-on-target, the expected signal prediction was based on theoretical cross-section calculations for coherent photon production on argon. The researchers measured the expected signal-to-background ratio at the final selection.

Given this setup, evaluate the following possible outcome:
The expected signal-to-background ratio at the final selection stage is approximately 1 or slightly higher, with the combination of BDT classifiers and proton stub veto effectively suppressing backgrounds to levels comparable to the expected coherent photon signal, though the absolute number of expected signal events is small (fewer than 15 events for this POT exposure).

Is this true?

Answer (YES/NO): NO